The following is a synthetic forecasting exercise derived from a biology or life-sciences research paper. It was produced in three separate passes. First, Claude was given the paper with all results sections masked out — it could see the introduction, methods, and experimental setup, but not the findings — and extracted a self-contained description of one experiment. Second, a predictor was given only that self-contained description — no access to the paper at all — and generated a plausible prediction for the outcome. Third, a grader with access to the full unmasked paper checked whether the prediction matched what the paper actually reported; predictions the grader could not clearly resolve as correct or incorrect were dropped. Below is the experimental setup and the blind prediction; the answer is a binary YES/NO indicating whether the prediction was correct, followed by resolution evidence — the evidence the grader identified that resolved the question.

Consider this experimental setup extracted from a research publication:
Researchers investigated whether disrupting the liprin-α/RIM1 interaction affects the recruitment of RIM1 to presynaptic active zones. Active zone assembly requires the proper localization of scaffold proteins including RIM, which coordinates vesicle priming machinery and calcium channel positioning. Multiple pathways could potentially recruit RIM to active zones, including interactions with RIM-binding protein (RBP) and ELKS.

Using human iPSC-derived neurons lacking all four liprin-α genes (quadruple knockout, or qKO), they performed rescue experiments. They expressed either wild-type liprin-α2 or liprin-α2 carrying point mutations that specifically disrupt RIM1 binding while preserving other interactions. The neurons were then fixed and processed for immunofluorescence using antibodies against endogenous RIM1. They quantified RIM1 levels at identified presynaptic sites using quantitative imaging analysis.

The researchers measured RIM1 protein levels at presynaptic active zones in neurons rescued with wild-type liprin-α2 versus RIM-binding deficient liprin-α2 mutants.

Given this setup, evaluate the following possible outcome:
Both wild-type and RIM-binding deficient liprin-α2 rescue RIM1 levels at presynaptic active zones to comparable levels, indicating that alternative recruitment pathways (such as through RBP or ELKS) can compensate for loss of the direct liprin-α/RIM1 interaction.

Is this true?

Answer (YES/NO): NO